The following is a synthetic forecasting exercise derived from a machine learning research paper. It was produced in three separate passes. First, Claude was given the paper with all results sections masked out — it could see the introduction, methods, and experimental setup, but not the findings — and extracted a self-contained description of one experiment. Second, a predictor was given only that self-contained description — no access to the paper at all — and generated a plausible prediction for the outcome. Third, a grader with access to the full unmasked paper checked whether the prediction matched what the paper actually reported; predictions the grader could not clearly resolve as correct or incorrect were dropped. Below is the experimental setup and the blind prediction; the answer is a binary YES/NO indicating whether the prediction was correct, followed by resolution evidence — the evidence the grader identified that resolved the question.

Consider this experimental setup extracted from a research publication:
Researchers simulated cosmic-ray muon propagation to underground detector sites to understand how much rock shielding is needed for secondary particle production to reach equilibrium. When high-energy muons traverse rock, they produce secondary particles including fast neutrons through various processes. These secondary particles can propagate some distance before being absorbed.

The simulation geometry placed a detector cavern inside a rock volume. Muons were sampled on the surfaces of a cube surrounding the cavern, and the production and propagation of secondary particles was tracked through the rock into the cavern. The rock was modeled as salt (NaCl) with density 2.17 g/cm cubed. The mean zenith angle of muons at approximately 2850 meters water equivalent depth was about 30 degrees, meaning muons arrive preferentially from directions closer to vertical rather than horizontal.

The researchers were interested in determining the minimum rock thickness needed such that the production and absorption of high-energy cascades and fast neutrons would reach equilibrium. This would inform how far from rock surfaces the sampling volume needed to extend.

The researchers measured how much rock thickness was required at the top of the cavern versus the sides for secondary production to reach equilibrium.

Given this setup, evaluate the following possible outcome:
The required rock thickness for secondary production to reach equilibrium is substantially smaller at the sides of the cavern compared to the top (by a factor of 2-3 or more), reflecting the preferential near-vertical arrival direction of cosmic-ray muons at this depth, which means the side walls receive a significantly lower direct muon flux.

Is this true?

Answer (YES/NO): NO